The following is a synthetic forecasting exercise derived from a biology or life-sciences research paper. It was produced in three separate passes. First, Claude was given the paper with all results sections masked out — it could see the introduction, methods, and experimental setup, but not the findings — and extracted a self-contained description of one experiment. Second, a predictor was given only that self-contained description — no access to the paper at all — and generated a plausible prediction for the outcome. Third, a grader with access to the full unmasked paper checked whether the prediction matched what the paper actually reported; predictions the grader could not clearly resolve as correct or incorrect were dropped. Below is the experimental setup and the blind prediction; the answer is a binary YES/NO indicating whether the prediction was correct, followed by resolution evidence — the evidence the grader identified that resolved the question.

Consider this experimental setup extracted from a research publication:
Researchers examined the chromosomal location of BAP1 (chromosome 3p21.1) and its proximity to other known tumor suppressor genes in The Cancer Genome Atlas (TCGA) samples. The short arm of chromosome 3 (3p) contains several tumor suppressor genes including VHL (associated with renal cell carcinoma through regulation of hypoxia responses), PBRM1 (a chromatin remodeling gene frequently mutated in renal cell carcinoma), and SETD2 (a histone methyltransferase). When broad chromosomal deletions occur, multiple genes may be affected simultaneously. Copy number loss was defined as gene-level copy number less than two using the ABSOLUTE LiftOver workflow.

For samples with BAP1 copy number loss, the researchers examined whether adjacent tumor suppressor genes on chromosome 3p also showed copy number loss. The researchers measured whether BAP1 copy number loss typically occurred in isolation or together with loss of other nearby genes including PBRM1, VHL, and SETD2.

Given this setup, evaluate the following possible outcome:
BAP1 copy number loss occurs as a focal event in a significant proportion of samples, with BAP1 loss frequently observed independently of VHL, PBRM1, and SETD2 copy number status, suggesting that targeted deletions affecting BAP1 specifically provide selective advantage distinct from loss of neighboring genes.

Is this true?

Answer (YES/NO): NO